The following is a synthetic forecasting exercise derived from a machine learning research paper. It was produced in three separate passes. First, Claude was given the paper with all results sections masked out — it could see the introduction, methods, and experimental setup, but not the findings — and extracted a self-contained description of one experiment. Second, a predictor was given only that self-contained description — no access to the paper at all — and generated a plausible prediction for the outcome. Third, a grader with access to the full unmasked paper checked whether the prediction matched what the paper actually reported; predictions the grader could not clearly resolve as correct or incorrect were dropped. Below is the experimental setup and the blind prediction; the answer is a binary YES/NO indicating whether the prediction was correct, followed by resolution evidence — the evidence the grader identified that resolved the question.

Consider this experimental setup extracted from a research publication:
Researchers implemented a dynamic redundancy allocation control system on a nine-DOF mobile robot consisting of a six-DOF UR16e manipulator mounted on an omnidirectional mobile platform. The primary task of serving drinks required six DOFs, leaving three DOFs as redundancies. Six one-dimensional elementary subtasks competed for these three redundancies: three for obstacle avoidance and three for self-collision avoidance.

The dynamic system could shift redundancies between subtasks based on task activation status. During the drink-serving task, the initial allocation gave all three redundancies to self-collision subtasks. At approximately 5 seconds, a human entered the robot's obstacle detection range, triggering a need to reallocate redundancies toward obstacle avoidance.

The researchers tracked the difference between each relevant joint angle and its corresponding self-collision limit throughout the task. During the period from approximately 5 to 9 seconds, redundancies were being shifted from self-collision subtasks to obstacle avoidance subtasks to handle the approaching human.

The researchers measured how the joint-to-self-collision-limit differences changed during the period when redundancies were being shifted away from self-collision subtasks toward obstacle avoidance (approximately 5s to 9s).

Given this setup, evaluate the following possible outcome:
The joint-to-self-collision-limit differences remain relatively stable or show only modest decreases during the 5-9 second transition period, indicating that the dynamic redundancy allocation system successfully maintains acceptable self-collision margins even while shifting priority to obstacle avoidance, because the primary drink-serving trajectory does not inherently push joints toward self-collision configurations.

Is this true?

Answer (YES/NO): NO